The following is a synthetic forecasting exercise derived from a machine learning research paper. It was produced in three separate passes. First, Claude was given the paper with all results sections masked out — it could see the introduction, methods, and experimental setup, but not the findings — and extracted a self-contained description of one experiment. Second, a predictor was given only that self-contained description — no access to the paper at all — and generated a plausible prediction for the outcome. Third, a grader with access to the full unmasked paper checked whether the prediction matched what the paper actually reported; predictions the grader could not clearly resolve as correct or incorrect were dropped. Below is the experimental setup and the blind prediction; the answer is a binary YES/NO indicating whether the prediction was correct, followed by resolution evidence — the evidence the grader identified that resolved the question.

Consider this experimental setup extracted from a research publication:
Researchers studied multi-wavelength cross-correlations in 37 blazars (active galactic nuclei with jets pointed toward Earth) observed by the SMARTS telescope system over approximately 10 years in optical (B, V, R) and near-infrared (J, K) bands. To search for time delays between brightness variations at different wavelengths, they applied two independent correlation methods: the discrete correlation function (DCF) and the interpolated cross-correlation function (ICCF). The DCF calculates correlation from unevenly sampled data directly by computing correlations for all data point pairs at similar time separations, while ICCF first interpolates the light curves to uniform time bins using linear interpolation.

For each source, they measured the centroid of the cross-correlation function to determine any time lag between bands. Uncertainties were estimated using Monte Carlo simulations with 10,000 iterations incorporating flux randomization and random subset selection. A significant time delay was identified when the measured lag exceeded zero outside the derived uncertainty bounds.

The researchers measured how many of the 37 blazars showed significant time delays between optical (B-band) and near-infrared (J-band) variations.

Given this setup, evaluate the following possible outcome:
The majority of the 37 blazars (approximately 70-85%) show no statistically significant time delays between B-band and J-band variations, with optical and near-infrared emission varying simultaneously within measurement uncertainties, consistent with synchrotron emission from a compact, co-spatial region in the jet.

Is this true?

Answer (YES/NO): NO